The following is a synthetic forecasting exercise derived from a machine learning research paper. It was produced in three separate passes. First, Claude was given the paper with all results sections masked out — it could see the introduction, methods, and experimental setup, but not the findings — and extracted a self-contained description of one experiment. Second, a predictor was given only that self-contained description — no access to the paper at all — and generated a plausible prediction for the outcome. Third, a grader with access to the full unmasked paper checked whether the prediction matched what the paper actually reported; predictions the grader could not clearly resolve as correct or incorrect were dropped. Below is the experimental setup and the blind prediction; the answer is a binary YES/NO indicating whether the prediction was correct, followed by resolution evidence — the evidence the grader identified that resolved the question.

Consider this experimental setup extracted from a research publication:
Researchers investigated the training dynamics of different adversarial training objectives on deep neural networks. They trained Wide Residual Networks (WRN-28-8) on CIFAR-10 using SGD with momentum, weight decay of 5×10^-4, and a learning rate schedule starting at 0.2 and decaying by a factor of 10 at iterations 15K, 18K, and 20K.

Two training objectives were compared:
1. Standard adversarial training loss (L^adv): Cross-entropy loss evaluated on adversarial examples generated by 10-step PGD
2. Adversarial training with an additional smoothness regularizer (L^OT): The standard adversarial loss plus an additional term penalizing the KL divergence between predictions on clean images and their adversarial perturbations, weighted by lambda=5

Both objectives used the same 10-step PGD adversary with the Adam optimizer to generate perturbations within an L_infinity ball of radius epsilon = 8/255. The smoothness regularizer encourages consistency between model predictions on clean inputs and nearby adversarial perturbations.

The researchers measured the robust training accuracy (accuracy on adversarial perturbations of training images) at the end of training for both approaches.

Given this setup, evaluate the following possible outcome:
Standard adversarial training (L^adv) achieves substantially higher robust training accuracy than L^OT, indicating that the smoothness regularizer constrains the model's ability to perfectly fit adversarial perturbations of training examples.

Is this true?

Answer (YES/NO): YES